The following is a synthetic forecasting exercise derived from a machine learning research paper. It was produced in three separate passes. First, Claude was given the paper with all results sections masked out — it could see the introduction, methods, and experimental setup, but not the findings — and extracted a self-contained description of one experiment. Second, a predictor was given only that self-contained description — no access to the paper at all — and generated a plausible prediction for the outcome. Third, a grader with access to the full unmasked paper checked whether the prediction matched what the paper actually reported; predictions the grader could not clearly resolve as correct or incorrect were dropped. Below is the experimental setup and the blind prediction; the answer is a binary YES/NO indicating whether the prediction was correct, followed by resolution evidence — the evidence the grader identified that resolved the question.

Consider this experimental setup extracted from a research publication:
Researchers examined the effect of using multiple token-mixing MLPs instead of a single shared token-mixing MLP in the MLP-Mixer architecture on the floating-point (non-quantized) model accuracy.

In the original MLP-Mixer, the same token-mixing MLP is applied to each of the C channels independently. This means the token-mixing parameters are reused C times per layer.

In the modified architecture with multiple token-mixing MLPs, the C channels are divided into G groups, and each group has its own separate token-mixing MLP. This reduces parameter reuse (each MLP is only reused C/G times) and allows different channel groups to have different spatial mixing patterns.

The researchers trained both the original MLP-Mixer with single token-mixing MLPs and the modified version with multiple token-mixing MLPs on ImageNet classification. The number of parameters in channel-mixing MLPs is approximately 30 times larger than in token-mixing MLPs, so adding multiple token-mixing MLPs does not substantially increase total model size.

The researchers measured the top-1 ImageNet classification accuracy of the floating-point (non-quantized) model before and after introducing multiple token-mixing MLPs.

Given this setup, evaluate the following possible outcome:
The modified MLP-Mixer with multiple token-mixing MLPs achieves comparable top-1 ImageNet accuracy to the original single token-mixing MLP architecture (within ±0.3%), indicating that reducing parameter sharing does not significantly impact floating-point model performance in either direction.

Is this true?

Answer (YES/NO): NO